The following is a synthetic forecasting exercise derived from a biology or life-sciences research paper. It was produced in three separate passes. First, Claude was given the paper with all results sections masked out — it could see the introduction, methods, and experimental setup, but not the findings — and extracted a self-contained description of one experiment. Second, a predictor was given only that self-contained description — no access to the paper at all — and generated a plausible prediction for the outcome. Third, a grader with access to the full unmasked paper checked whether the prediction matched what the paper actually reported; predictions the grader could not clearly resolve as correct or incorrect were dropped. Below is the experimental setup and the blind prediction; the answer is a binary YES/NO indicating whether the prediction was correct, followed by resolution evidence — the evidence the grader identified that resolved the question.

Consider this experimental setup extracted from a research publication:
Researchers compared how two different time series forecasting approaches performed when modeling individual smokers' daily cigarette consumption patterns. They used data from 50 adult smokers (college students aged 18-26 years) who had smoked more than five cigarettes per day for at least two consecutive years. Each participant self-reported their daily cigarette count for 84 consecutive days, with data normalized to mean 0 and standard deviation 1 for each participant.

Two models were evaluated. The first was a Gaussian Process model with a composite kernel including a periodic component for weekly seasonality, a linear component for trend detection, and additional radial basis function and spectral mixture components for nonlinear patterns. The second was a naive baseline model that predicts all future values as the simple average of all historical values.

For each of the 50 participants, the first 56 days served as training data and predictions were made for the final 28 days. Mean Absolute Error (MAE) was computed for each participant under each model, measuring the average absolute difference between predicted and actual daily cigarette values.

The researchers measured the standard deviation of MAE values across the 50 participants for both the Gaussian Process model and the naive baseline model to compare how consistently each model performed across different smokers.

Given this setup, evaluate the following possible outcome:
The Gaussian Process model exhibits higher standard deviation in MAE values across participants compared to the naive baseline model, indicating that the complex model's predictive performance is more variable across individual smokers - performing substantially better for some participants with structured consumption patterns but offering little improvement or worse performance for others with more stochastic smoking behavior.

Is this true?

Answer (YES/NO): YES